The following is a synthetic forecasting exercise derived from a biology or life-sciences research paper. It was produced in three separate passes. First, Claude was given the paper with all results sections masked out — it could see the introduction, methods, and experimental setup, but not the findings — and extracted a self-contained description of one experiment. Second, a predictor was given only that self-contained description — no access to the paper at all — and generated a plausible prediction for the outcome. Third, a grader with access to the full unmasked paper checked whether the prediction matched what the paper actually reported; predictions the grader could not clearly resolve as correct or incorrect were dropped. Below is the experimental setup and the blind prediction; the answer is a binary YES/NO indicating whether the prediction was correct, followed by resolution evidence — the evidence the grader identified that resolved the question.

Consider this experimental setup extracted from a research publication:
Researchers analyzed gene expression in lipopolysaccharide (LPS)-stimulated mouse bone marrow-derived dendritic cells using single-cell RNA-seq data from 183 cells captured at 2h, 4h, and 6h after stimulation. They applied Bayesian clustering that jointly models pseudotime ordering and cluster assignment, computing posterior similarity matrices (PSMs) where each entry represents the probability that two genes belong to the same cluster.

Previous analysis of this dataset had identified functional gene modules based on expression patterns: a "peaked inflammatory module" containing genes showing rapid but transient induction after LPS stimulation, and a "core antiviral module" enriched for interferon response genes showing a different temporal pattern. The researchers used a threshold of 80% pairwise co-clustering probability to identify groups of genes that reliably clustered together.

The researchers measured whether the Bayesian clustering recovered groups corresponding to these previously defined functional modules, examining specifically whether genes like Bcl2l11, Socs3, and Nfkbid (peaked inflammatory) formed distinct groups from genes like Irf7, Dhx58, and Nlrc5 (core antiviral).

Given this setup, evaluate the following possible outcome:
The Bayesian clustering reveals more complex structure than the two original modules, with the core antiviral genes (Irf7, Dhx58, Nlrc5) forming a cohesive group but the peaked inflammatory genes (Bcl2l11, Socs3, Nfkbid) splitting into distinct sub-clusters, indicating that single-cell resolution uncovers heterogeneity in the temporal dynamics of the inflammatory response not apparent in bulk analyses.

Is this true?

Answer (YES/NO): NO